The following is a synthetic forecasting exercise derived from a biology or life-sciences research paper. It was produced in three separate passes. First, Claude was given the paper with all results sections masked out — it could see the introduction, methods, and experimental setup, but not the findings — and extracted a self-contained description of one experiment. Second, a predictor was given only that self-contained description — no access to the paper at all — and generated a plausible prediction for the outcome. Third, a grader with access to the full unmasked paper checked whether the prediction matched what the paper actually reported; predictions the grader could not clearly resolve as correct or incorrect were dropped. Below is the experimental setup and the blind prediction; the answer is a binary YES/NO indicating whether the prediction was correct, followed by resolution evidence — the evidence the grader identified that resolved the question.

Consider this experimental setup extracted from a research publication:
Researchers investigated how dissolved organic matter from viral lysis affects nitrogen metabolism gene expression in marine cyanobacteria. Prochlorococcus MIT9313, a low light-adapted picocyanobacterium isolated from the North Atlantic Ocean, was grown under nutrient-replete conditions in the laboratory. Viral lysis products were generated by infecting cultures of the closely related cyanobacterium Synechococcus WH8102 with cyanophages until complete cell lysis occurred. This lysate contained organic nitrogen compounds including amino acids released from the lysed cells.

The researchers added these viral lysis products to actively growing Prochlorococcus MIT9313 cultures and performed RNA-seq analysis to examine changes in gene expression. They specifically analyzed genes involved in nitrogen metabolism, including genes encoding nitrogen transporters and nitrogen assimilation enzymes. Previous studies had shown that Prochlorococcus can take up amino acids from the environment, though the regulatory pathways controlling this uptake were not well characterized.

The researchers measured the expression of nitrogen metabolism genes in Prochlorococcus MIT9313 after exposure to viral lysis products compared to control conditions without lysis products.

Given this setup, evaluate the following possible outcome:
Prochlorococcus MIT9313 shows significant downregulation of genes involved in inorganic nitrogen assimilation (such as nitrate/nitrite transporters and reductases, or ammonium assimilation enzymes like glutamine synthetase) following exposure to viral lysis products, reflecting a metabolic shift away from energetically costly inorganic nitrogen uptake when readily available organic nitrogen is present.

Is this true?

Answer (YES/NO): NO